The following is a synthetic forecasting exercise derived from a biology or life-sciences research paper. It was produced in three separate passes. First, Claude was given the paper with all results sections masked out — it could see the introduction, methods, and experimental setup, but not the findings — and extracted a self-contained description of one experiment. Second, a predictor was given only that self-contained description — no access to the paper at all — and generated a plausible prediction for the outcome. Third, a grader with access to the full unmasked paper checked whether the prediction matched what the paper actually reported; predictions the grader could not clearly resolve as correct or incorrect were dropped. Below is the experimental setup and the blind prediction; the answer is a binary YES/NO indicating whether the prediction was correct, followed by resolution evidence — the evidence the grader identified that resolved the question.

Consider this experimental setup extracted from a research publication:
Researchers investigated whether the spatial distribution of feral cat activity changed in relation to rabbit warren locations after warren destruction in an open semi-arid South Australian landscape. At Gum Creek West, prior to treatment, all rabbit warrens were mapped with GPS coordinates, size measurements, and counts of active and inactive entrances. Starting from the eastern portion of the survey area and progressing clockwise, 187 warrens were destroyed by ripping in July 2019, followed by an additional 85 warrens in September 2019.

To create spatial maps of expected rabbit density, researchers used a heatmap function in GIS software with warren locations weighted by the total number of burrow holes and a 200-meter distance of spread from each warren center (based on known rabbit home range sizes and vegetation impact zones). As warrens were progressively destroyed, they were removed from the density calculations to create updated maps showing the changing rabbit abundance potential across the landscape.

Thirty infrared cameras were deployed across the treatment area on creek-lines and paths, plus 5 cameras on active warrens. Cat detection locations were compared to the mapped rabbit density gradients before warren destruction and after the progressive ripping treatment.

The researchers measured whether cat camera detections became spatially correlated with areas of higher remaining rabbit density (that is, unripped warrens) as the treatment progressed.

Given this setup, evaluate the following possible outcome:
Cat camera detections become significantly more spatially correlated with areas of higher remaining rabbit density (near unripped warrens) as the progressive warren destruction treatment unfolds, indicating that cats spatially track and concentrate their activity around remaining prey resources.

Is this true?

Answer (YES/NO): YES